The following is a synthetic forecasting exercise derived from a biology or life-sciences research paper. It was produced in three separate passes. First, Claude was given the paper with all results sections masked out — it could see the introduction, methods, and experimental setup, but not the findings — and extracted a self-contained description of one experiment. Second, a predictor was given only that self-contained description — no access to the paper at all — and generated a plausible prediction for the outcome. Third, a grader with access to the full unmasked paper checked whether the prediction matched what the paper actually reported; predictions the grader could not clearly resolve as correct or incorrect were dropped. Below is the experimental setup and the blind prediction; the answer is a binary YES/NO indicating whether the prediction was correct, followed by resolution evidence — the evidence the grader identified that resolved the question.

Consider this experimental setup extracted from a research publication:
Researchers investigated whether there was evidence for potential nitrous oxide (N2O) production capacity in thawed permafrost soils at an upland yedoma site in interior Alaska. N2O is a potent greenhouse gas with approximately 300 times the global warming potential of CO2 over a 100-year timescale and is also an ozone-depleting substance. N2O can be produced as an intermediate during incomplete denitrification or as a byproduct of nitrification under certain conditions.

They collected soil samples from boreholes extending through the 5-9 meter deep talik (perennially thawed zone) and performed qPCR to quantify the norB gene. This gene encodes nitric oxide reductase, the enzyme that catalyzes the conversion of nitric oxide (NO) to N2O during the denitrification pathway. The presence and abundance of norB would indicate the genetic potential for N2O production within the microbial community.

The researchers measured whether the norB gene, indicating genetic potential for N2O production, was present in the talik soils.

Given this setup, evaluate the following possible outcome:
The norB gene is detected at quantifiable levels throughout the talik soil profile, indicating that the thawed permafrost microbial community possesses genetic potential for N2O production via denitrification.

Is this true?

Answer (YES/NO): NO